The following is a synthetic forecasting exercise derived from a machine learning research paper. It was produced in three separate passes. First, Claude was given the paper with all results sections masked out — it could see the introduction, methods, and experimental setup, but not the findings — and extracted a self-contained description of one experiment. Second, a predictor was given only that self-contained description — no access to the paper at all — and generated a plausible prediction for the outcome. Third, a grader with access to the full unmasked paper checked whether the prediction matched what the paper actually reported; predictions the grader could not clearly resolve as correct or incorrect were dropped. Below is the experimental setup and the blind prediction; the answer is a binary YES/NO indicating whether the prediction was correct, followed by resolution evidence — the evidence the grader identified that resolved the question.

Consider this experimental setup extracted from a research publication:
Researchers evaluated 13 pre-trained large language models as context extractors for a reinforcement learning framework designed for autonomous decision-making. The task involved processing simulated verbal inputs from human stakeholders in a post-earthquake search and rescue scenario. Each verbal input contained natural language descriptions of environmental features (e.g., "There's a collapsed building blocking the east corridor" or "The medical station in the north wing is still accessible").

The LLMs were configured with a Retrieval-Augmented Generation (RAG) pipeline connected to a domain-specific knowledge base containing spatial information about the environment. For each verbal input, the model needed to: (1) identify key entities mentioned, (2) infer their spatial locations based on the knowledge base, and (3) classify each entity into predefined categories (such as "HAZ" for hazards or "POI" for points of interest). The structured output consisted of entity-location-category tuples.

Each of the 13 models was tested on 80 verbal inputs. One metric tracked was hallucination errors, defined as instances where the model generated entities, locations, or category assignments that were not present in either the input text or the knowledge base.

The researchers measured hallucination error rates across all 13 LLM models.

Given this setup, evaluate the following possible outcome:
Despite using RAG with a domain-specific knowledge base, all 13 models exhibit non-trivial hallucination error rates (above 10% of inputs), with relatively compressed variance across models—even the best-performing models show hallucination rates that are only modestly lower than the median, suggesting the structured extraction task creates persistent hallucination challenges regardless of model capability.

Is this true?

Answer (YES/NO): NO